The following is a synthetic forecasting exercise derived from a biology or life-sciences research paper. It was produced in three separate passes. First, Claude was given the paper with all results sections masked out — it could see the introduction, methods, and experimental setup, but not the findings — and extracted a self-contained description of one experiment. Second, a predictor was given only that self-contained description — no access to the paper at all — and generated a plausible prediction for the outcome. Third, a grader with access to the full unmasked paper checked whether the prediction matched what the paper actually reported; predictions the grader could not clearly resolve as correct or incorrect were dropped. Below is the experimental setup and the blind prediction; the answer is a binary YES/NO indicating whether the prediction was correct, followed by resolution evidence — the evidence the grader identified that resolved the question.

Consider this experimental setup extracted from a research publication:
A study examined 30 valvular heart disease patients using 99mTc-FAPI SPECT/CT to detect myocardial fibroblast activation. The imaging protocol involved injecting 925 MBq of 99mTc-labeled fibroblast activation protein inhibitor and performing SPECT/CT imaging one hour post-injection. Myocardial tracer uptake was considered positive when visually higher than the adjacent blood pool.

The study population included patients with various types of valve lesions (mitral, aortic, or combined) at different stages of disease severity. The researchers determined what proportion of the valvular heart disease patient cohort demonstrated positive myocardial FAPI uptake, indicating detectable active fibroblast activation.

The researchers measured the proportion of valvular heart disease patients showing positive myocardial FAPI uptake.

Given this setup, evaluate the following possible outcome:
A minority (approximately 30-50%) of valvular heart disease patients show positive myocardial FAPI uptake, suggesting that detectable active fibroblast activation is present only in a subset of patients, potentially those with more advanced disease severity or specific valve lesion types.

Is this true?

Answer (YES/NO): NO